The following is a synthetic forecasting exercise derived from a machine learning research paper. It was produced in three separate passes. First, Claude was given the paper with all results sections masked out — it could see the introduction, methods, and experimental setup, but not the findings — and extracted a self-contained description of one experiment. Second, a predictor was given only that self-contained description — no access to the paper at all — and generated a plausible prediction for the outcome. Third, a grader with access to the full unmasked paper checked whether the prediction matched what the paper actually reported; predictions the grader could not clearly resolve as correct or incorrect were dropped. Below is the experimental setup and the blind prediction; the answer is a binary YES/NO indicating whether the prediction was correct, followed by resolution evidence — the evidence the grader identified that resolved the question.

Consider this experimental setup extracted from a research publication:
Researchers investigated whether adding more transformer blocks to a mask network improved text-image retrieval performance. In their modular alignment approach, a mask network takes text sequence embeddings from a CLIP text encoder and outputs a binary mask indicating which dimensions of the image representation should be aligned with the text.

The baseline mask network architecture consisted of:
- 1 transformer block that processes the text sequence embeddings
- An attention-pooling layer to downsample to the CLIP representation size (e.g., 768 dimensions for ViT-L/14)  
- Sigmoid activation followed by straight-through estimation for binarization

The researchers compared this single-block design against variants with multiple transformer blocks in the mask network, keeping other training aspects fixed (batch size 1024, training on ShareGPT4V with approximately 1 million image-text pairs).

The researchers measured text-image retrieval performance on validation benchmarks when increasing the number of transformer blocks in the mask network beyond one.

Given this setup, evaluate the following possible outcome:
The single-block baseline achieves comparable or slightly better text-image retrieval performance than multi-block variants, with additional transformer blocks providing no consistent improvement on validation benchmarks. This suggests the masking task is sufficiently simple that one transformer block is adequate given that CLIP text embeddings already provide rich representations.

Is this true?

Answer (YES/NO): YES